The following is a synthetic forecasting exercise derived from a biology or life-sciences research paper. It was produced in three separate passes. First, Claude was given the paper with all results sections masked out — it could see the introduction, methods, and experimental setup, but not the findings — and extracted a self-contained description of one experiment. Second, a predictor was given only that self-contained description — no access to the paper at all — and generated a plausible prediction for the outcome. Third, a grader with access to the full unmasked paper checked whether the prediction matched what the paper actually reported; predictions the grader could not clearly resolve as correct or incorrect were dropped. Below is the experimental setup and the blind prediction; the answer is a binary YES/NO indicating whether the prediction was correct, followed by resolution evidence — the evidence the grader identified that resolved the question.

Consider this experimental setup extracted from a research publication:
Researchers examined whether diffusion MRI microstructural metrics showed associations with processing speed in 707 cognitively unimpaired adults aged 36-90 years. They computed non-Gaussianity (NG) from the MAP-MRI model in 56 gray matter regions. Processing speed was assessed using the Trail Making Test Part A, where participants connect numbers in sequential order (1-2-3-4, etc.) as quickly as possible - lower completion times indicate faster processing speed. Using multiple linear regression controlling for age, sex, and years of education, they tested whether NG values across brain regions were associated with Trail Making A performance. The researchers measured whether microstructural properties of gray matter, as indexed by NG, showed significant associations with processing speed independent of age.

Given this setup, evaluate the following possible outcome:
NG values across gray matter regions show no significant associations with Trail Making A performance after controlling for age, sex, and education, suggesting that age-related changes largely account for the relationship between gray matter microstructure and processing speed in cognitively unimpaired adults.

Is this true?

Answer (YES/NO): NO